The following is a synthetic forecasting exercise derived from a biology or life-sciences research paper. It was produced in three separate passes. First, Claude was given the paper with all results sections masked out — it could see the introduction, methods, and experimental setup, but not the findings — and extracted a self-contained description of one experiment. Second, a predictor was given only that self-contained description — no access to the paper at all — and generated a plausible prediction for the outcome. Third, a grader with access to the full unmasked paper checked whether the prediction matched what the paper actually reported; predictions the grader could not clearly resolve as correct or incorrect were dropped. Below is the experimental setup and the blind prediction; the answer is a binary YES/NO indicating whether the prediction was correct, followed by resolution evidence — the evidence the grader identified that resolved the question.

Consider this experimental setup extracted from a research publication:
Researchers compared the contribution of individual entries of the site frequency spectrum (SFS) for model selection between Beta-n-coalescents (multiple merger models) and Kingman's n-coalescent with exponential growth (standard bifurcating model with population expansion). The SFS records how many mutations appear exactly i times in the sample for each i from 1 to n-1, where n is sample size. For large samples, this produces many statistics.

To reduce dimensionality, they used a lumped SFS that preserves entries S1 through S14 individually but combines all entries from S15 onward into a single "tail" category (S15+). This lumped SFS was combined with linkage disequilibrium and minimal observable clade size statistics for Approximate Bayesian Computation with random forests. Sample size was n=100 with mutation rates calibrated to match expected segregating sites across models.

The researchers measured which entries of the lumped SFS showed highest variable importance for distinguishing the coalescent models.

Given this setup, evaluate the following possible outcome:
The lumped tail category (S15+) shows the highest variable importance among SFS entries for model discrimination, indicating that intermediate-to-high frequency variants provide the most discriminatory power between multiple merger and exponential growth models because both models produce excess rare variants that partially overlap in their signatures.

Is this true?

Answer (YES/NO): NO